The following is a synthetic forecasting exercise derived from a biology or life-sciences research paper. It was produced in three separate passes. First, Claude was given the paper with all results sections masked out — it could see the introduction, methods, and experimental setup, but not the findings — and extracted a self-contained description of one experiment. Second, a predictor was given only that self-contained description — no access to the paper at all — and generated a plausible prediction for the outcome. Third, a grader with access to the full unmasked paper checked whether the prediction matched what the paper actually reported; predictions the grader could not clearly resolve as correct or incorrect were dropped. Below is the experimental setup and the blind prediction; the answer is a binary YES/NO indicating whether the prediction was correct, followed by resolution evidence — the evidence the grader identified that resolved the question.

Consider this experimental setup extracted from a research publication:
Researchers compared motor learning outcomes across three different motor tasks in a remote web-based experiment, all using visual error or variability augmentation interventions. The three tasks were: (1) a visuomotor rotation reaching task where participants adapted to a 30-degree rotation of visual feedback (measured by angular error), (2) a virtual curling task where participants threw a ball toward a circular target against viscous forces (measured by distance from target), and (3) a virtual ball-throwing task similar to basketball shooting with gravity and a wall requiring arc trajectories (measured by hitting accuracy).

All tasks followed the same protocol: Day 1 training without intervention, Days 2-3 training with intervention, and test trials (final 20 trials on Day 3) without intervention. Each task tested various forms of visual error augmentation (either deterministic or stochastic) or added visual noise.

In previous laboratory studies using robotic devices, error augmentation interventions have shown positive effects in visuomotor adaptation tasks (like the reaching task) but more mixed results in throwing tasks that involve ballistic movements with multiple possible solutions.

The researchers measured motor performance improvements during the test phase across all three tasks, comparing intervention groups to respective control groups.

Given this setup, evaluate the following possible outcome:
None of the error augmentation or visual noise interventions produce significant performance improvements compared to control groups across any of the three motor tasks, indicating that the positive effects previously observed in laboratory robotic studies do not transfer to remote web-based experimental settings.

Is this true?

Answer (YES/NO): YES